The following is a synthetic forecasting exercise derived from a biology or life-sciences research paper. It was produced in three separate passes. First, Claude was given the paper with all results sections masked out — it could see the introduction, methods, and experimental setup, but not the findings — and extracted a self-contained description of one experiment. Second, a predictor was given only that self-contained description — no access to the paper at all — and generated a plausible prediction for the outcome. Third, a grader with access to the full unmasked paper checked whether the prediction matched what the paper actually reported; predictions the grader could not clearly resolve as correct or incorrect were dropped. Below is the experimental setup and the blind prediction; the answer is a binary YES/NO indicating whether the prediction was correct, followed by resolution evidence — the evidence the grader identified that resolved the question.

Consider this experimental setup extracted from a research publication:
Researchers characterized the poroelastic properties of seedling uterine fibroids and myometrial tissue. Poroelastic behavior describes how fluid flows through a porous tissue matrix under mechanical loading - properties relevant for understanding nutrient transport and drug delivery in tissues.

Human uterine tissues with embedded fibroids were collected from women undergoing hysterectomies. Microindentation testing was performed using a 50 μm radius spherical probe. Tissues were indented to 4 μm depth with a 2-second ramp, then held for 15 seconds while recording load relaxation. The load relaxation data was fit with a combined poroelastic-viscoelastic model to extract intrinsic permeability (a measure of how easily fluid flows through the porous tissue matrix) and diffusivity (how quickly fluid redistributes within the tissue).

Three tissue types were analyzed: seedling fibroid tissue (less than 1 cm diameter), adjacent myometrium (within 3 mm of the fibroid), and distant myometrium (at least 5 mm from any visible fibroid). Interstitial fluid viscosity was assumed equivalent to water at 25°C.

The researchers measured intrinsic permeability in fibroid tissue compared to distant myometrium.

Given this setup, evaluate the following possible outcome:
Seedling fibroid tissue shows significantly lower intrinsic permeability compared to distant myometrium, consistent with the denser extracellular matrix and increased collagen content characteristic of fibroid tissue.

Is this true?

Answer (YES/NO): YES